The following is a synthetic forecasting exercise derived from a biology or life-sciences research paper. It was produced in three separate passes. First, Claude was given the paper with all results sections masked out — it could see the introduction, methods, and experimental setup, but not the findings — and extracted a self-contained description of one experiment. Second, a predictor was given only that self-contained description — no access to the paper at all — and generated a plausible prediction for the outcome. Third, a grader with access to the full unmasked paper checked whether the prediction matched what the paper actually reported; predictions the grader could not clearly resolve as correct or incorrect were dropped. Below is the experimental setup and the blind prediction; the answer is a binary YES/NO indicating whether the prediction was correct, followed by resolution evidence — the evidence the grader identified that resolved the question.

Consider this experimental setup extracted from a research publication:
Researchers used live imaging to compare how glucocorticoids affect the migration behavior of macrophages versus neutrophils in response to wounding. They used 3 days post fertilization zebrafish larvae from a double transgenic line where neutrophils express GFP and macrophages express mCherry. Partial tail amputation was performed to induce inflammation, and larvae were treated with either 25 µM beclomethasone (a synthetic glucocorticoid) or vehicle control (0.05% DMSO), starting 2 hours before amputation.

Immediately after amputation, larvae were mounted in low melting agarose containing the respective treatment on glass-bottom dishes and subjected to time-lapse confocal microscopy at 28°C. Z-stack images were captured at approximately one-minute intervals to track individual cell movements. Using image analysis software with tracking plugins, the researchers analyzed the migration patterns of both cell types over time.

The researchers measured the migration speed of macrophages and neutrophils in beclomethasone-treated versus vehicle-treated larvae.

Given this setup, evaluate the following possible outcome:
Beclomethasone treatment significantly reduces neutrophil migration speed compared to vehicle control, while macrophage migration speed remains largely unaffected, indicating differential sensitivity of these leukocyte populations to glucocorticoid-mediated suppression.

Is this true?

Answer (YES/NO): YES